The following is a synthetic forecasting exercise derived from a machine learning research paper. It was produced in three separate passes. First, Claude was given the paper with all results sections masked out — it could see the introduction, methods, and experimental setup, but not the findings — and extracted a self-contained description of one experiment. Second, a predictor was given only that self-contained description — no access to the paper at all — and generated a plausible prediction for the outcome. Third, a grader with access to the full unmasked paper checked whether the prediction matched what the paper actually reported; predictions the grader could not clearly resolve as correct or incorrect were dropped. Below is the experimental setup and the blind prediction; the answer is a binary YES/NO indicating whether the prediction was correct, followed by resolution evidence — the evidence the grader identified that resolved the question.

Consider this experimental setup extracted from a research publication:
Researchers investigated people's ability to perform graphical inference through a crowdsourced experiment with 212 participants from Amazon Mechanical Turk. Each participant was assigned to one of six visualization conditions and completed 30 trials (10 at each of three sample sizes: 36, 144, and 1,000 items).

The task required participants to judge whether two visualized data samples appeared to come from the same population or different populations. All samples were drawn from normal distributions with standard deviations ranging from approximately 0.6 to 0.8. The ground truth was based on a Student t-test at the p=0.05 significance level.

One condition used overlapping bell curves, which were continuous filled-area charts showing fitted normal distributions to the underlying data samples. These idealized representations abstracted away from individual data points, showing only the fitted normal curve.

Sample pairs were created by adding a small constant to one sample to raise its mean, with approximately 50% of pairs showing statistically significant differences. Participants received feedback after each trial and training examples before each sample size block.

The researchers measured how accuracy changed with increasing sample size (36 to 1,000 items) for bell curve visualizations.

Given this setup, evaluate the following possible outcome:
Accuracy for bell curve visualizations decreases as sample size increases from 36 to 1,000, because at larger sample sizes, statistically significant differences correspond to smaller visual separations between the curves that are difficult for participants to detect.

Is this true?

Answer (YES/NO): NO